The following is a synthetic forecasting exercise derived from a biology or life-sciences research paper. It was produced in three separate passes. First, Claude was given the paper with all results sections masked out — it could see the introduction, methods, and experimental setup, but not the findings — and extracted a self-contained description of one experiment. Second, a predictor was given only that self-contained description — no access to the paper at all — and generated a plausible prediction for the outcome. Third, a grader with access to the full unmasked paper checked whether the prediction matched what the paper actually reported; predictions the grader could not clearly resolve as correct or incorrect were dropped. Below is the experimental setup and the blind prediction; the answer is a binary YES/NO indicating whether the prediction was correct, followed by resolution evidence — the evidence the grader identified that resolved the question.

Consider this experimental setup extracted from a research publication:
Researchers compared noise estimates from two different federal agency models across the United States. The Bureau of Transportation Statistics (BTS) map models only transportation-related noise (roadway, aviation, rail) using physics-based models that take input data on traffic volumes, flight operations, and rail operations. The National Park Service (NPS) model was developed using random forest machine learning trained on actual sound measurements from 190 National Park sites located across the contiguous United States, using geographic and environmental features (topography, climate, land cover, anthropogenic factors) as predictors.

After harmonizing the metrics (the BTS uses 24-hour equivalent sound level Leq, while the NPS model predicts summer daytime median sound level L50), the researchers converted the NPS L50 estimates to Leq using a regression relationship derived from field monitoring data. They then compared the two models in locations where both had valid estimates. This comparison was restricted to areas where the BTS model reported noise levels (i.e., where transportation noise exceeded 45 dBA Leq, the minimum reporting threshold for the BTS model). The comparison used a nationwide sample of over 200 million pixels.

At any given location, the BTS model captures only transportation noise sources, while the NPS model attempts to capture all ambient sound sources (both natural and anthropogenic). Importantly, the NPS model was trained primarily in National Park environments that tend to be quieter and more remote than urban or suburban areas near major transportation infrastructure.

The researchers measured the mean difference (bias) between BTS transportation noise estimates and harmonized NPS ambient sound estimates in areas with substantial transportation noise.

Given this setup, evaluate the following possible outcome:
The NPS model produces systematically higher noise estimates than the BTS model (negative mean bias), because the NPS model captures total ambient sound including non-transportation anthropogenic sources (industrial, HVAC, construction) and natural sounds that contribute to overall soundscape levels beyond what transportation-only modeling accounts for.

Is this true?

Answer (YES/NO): NO